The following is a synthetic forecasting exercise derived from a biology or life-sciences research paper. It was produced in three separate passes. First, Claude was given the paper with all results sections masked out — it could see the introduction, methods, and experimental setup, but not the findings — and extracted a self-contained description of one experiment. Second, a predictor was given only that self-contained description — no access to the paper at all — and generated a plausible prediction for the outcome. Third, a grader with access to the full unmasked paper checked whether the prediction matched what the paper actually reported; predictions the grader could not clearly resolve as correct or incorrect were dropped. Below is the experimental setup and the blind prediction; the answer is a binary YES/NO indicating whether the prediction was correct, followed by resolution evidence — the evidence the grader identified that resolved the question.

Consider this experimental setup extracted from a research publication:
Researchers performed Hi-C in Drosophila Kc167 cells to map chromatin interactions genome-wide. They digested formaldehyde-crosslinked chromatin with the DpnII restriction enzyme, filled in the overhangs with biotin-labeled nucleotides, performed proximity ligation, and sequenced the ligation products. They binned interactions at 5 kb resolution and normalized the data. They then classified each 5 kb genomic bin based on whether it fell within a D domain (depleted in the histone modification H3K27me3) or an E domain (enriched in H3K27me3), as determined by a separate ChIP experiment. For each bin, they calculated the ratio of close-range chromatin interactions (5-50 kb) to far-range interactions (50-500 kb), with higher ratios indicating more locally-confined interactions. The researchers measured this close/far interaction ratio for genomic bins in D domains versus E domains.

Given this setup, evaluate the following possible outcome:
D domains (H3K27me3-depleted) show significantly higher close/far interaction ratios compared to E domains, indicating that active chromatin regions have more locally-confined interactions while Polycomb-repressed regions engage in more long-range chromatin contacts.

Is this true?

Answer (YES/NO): NO